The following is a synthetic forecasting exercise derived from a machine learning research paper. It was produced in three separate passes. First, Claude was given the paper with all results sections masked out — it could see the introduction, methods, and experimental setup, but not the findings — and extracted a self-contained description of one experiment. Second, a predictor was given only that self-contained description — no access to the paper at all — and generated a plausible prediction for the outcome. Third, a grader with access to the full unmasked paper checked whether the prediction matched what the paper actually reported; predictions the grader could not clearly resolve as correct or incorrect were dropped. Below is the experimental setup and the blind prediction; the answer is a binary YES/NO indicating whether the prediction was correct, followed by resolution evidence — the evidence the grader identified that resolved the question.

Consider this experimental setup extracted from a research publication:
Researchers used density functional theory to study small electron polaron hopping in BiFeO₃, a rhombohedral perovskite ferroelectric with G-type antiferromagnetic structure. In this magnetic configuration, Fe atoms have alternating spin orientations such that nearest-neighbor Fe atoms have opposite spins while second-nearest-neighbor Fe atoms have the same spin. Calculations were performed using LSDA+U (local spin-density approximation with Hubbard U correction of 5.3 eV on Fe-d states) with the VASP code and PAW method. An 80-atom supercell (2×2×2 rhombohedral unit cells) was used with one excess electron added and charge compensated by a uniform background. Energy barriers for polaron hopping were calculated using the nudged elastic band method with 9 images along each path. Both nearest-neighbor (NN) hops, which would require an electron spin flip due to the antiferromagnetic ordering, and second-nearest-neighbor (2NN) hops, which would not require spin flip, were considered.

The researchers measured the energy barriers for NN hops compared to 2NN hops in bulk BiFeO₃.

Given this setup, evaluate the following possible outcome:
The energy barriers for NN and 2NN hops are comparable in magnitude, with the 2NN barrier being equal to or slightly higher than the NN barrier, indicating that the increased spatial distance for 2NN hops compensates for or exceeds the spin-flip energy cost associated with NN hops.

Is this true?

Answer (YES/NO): YES